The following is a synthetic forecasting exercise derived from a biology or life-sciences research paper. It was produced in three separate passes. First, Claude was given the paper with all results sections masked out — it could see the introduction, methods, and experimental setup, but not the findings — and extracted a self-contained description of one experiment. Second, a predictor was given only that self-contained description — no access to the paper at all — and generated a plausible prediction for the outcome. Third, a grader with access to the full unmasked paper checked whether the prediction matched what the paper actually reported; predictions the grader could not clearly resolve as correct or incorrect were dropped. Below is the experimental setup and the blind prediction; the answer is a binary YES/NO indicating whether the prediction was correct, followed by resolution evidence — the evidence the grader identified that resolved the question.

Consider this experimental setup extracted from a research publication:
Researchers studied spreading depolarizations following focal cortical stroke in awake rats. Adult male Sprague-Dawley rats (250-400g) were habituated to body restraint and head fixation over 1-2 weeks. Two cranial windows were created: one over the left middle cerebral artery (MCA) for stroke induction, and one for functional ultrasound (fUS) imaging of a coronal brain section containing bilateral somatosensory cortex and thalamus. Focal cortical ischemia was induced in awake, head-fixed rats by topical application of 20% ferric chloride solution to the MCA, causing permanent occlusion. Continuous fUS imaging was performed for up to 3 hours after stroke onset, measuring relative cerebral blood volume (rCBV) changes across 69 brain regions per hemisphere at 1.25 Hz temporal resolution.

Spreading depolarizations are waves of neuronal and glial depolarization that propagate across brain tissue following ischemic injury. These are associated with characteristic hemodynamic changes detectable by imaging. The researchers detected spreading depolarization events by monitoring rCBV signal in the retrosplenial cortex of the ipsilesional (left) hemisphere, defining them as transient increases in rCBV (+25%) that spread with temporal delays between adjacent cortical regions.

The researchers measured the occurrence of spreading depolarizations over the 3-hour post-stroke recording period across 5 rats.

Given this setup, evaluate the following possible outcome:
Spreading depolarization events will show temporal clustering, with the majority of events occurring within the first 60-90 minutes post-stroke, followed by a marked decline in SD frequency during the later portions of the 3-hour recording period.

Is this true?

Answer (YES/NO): NO